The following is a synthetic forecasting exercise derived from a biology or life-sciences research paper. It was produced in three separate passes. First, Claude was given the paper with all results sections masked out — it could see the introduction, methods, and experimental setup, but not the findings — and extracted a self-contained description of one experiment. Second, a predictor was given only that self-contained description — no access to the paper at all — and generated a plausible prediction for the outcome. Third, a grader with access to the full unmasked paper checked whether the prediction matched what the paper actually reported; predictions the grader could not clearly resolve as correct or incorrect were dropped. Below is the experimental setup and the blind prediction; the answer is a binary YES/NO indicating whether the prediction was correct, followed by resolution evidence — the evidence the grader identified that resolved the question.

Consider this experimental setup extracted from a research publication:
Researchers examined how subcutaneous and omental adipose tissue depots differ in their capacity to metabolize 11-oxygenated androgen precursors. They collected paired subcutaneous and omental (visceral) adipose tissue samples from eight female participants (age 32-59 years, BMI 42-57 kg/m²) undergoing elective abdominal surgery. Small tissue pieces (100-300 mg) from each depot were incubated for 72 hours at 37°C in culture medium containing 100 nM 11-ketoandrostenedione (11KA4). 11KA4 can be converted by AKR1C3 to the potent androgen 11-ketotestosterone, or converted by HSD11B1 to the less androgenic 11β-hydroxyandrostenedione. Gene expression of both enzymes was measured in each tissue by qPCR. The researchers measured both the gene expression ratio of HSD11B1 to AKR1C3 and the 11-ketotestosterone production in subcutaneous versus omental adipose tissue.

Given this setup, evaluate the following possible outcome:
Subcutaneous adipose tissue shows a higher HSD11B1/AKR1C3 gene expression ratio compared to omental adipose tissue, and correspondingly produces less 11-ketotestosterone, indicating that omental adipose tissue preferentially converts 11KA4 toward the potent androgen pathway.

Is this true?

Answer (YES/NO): NO